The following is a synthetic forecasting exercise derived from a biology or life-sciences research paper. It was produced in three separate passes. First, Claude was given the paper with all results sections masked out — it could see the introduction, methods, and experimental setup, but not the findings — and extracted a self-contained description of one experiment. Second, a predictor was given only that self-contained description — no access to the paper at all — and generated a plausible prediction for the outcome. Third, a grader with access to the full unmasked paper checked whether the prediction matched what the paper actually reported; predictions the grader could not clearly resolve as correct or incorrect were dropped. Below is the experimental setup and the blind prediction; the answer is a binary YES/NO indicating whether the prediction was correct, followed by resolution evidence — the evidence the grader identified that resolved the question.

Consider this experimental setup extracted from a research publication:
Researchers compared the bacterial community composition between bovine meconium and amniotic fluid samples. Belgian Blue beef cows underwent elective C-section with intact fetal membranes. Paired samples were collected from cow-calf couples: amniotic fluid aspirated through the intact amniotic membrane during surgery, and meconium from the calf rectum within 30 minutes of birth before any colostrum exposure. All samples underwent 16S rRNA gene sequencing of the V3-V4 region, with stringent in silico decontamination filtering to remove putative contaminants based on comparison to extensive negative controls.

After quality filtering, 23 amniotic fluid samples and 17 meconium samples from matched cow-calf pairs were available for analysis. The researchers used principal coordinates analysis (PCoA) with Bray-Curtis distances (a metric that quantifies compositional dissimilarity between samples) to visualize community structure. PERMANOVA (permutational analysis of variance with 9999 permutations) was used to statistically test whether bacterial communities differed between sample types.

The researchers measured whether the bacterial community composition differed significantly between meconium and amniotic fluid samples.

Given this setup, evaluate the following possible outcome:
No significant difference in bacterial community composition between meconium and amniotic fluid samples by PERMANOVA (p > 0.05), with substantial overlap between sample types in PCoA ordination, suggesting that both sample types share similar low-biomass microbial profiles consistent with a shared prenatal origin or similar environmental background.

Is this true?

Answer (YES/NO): NO